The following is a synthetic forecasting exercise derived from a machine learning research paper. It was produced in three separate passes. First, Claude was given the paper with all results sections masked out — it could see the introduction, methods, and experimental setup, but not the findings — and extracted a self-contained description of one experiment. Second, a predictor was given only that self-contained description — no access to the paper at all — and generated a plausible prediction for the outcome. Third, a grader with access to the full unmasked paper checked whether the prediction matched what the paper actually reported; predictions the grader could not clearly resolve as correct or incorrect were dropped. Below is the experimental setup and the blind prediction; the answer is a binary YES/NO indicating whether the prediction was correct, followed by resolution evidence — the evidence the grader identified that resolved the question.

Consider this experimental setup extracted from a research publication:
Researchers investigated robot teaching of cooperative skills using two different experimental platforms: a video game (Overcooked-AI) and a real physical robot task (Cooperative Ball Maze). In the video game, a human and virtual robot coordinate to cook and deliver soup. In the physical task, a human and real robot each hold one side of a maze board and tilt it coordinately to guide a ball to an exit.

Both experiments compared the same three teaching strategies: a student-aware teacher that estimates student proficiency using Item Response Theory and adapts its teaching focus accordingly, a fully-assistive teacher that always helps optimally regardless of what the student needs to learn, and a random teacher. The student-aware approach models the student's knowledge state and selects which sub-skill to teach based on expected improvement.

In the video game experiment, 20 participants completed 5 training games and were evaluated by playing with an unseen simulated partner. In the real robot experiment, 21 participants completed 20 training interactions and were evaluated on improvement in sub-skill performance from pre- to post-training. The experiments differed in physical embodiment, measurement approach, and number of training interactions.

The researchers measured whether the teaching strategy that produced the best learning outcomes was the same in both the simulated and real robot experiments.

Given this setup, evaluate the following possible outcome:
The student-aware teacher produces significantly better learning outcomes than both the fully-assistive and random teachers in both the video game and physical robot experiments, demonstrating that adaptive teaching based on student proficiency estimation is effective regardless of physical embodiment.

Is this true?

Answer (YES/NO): NO